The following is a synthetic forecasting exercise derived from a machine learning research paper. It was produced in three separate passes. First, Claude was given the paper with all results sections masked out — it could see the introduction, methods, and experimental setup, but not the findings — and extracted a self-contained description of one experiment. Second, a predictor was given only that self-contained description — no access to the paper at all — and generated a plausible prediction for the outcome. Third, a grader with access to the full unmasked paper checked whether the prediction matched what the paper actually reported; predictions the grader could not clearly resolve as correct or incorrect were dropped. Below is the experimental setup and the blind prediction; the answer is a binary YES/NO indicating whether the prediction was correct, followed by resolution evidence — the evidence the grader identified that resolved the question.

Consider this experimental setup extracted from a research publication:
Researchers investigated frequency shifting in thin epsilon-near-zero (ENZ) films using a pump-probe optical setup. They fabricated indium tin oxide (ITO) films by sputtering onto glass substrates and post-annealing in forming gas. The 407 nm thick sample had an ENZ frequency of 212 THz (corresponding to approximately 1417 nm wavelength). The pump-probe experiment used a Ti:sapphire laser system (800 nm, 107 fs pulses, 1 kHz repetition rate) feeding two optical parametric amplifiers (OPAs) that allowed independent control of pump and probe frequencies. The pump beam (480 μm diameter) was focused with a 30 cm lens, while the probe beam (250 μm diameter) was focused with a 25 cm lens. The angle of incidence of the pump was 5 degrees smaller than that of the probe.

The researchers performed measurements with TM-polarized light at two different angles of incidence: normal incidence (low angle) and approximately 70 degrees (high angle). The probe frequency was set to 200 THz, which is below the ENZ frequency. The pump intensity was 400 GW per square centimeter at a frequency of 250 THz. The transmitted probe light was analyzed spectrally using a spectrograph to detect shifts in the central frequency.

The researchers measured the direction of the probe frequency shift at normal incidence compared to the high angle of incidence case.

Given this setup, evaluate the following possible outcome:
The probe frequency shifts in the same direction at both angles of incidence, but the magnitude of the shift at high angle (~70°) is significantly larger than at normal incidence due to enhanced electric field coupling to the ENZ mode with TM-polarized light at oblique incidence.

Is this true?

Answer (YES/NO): NO